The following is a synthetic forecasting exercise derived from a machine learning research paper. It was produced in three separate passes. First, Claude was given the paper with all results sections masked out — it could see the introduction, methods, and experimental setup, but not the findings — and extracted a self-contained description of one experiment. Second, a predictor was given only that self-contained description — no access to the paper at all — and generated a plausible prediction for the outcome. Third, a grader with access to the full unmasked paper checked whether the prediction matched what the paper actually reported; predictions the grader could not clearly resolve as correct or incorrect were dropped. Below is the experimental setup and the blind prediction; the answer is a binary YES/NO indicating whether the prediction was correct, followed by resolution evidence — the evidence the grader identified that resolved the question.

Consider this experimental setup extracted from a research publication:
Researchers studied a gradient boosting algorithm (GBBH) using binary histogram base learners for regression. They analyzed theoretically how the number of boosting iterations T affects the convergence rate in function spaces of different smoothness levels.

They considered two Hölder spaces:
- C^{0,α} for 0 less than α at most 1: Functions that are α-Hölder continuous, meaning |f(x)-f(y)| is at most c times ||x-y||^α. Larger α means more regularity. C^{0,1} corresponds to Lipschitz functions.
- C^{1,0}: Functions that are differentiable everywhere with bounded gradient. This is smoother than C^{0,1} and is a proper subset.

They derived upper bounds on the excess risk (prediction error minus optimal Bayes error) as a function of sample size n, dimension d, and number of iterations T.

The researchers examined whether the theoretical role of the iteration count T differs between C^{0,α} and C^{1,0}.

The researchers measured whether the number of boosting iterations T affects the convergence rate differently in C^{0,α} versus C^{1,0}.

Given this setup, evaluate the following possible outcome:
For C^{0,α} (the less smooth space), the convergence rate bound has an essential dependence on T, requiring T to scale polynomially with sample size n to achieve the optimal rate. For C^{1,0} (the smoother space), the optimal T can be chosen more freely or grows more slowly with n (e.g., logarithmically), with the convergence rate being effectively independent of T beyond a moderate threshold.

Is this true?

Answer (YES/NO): NO